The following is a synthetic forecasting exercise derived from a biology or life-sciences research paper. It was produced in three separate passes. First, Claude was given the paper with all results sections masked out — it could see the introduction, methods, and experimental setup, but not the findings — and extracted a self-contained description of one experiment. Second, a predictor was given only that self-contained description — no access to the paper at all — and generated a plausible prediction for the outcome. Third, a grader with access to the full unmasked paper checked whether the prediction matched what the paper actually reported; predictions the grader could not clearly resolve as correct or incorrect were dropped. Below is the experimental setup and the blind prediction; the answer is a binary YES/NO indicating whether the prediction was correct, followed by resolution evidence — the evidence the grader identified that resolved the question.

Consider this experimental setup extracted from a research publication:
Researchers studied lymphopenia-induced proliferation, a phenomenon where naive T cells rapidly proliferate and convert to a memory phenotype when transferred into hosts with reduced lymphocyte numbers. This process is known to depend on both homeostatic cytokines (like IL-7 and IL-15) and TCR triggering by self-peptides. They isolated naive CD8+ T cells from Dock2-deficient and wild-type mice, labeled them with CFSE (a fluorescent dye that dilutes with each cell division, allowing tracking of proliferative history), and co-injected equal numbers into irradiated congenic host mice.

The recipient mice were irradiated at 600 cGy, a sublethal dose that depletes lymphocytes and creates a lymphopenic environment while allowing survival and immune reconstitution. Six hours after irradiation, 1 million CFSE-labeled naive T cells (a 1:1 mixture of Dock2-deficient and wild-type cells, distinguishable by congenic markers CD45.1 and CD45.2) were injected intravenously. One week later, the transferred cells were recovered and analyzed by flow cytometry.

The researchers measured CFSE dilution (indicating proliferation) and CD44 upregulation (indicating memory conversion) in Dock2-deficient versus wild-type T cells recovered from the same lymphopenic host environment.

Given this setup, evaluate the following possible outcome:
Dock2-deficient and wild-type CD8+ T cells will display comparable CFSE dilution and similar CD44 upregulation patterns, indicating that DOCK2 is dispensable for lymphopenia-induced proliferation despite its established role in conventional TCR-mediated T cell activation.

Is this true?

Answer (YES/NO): NO